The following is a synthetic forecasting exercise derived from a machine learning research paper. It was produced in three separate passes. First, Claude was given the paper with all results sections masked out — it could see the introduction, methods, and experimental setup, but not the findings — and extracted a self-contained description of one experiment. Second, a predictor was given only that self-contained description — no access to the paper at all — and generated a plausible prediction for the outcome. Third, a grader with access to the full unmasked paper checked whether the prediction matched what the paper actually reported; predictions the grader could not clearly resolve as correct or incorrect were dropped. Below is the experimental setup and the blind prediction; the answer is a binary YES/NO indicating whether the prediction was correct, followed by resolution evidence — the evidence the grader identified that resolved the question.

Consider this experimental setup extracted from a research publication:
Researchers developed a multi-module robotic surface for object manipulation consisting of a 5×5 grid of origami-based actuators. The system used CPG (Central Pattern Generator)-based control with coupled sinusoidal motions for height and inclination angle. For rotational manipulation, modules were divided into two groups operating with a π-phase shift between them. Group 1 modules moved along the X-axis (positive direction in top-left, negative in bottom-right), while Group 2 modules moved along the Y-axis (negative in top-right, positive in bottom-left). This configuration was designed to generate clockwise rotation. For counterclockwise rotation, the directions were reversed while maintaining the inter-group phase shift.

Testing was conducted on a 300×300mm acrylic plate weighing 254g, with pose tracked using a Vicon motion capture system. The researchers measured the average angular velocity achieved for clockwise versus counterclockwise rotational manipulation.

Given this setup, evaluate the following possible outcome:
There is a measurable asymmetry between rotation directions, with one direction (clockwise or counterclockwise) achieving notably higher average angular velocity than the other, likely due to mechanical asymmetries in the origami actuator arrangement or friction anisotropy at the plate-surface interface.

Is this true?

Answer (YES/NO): YES